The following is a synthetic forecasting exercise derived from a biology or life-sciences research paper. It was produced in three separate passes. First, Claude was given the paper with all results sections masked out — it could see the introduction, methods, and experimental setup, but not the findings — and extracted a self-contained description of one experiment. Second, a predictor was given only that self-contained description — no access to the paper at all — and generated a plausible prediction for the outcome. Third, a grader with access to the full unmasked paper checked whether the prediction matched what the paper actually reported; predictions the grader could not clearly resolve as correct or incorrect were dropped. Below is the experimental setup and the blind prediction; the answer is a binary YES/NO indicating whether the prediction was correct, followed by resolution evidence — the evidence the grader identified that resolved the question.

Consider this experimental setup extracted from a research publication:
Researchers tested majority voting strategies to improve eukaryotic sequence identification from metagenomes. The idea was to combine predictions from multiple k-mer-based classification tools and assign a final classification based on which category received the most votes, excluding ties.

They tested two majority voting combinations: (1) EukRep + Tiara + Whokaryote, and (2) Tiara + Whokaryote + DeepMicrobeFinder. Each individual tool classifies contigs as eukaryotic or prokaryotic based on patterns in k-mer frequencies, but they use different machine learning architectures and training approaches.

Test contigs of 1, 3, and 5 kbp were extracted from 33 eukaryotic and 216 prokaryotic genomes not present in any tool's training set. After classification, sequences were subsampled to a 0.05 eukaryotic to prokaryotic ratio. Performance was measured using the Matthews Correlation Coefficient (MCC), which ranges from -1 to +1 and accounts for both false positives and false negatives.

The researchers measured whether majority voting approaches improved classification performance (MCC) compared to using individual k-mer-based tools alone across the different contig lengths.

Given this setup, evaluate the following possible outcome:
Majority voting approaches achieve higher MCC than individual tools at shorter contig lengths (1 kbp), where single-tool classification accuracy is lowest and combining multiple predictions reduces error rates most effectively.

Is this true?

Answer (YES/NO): NO